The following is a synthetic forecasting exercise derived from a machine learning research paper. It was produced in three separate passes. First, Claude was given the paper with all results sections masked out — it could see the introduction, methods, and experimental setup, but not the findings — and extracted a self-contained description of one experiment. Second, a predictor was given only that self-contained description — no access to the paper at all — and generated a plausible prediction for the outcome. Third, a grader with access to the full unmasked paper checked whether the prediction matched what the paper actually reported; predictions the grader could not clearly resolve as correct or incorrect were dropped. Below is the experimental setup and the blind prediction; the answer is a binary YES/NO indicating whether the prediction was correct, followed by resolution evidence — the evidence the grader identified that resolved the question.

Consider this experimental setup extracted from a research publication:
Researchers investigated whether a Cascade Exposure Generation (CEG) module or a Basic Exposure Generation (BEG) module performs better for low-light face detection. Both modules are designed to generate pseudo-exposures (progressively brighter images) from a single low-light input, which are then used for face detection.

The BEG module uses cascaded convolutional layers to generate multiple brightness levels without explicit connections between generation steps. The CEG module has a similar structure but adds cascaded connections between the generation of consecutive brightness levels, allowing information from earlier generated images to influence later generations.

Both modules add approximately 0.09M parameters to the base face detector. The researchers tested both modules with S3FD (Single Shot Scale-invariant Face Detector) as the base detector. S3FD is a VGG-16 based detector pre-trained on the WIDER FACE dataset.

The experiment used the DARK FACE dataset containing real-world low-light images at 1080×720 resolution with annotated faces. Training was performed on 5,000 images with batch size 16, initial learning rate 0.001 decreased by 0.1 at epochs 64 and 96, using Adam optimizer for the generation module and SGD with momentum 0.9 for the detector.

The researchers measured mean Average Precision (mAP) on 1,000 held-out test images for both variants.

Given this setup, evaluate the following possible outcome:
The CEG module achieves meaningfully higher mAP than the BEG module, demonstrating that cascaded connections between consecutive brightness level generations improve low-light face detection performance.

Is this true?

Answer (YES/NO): NO